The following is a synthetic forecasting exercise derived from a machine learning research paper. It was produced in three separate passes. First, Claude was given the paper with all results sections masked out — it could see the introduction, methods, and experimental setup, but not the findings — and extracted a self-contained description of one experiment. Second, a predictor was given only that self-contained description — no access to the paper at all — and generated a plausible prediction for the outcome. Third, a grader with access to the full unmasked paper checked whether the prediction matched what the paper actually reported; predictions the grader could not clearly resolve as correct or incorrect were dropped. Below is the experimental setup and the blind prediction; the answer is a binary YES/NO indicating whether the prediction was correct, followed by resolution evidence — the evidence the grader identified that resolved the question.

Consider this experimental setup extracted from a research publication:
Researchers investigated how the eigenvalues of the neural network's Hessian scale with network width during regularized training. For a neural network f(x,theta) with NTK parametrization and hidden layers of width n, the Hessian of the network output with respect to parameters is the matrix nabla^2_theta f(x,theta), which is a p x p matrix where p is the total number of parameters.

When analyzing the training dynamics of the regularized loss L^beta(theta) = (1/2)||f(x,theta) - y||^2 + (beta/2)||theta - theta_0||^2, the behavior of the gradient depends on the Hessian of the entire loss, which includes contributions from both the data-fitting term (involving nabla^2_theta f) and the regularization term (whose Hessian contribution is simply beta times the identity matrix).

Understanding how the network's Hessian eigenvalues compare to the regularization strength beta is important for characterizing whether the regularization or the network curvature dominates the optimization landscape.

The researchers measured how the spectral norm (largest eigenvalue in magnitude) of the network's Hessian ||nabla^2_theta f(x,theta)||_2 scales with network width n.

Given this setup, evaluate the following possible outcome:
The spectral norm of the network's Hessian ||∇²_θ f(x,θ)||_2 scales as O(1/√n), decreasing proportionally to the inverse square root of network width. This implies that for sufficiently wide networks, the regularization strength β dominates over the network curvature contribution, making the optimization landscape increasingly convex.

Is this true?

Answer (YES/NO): YES